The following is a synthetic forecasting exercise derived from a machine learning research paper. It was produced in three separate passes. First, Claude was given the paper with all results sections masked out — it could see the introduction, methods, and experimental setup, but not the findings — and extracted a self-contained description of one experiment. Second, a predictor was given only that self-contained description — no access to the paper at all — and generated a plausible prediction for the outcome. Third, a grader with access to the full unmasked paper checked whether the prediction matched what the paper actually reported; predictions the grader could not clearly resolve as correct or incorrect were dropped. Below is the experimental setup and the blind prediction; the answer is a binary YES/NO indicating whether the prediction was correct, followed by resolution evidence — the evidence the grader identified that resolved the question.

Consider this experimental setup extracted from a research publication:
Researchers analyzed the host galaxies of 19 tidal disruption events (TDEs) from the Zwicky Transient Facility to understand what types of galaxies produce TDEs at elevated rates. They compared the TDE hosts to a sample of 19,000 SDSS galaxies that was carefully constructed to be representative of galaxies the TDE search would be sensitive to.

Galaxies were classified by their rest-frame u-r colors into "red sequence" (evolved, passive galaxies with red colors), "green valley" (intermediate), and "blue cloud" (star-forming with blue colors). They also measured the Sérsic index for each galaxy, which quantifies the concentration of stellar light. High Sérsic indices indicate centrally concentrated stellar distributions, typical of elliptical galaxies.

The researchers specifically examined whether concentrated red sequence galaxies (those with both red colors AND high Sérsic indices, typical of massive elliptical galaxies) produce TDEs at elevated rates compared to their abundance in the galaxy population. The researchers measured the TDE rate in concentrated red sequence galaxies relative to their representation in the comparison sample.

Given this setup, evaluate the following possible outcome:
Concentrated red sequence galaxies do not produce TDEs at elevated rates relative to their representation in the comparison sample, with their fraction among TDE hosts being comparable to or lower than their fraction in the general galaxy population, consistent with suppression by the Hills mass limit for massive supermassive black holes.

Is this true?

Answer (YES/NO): YES